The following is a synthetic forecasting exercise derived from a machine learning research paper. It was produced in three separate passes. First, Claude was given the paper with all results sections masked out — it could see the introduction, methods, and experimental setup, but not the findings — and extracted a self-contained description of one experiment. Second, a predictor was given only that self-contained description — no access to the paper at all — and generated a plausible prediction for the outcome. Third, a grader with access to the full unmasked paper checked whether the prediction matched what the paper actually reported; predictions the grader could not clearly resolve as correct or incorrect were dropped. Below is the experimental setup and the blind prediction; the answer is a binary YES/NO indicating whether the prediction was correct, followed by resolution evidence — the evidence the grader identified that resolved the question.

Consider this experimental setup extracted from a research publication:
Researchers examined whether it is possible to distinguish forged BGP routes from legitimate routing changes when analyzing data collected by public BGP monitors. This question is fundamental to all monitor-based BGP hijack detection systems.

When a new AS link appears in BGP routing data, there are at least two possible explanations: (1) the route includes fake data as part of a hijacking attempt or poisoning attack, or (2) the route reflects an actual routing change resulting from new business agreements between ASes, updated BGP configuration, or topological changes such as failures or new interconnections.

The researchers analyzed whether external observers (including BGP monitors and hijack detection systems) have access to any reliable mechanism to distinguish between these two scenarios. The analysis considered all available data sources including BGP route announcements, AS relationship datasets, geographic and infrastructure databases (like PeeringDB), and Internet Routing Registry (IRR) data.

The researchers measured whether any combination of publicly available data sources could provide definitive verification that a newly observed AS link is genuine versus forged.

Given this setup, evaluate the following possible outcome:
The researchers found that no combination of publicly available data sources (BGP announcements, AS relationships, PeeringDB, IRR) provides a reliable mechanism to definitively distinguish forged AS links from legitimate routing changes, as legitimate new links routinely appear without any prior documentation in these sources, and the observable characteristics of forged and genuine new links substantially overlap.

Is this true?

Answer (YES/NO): YES